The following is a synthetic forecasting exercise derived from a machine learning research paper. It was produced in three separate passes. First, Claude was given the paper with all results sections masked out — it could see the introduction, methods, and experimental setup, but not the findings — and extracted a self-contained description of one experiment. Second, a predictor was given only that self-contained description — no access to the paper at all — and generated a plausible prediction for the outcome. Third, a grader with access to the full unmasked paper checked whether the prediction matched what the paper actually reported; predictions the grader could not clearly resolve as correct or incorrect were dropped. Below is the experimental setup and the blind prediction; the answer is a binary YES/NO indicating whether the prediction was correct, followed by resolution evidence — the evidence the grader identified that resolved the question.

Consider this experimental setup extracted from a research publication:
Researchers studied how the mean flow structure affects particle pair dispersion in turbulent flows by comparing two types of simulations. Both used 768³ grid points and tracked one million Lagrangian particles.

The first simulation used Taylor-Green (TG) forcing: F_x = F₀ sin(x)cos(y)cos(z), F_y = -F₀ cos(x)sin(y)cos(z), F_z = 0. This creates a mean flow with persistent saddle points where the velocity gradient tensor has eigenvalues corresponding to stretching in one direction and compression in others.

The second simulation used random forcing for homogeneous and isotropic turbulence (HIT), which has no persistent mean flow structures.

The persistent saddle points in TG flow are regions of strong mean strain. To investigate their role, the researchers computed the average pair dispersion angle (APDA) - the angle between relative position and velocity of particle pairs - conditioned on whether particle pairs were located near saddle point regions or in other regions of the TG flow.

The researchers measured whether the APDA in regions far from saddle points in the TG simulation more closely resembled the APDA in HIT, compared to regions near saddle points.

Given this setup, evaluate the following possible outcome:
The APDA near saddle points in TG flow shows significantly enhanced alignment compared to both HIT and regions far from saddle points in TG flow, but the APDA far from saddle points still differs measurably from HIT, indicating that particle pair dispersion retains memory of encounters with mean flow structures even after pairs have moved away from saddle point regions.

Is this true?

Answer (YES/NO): NO